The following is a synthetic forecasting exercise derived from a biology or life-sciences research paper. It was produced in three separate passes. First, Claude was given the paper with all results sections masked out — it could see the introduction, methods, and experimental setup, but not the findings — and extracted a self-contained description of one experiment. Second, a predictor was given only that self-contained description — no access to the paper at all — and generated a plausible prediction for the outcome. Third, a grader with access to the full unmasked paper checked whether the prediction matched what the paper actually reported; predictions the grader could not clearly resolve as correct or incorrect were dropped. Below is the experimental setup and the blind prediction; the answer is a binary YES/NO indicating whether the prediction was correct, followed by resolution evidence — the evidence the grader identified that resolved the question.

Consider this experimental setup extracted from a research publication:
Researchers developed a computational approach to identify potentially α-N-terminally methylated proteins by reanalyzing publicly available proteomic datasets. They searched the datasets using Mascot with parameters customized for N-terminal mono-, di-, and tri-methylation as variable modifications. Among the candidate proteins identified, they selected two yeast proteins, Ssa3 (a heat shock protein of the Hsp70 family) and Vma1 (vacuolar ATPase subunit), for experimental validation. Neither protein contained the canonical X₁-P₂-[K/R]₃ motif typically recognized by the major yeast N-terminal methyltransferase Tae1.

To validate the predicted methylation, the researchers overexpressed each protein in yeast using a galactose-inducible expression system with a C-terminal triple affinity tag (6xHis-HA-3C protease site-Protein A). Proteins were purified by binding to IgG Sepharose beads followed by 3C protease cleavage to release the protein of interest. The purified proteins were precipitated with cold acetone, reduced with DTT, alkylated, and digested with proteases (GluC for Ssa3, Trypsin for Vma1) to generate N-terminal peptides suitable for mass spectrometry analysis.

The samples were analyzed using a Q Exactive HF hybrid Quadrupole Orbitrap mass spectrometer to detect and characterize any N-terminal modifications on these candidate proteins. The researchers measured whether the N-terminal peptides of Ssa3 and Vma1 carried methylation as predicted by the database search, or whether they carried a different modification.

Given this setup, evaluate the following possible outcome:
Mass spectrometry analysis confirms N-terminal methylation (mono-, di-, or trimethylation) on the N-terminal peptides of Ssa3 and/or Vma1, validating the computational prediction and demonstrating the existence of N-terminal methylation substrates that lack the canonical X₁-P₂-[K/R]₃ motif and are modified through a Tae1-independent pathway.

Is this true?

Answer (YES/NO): NO